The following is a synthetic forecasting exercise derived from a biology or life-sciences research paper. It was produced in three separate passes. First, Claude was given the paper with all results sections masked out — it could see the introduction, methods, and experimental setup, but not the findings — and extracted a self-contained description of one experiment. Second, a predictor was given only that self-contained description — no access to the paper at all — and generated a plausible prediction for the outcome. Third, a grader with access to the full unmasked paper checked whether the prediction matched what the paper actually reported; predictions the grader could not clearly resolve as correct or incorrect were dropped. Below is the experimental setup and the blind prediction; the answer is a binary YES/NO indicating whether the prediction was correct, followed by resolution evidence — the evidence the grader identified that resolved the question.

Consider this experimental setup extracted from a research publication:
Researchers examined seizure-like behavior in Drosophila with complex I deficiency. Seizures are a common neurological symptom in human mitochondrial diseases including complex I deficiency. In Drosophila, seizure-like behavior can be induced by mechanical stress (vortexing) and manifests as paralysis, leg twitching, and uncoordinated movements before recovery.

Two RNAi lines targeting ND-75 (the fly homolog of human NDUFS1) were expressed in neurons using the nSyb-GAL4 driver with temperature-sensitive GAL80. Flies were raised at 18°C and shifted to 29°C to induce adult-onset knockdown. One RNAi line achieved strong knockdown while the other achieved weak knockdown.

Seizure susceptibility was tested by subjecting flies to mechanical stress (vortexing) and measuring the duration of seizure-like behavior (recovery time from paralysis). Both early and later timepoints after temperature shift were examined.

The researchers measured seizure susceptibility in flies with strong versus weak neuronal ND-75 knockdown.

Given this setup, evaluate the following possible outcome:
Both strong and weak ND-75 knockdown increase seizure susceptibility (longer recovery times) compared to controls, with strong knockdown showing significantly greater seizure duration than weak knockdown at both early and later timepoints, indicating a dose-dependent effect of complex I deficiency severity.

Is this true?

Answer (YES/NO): NO